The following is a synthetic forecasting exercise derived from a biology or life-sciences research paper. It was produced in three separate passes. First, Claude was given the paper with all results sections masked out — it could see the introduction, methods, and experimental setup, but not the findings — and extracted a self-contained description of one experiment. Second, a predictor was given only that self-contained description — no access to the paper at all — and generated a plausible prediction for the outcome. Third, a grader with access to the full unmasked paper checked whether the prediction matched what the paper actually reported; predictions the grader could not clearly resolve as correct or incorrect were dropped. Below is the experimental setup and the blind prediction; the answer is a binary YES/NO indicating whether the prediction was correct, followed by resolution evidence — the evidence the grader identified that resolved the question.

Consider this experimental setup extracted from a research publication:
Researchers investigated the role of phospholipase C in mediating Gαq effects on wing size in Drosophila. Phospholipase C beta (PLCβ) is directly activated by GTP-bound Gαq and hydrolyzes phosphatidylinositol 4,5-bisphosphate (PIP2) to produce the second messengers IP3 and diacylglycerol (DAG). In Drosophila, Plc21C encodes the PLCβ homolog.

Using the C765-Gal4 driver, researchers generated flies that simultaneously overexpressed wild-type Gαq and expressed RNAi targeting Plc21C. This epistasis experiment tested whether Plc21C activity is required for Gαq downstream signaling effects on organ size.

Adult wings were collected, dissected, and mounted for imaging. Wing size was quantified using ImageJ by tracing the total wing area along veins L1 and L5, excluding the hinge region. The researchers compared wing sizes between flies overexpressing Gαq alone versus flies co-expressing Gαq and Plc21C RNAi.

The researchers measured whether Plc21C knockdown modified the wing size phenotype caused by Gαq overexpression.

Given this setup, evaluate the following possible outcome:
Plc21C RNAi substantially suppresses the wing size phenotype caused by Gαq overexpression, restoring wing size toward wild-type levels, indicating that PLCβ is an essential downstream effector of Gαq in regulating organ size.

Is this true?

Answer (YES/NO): NO